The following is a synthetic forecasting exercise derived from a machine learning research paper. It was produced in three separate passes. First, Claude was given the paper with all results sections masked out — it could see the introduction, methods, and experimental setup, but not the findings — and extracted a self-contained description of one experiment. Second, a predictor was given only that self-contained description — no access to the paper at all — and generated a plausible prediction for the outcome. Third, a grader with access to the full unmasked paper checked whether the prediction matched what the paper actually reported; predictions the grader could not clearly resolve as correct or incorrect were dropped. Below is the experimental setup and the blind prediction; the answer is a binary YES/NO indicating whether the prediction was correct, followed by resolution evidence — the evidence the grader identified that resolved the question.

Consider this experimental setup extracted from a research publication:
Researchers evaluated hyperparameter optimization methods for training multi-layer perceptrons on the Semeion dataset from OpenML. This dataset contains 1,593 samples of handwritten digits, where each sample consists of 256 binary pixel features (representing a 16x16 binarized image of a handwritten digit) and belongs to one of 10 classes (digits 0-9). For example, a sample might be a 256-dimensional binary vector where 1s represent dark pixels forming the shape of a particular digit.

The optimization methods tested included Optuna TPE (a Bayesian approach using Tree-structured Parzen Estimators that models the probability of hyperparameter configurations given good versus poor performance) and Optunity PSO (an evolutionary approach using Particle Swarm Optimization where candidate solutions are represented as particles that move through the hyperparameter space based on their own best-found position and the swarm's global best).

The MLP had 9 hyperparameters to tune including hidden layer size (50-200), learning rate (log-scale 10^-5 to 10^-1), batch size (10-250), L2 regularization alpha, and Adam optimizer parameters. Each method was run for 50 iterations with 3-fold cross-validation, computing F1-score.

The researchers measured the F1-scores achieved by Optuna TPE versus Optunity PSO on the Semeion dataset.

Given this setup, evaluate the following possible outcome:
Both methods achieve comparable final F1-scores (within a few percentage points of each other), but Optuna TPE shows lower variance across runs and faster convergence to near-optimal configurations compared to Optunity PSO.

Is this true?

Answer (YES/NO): NO